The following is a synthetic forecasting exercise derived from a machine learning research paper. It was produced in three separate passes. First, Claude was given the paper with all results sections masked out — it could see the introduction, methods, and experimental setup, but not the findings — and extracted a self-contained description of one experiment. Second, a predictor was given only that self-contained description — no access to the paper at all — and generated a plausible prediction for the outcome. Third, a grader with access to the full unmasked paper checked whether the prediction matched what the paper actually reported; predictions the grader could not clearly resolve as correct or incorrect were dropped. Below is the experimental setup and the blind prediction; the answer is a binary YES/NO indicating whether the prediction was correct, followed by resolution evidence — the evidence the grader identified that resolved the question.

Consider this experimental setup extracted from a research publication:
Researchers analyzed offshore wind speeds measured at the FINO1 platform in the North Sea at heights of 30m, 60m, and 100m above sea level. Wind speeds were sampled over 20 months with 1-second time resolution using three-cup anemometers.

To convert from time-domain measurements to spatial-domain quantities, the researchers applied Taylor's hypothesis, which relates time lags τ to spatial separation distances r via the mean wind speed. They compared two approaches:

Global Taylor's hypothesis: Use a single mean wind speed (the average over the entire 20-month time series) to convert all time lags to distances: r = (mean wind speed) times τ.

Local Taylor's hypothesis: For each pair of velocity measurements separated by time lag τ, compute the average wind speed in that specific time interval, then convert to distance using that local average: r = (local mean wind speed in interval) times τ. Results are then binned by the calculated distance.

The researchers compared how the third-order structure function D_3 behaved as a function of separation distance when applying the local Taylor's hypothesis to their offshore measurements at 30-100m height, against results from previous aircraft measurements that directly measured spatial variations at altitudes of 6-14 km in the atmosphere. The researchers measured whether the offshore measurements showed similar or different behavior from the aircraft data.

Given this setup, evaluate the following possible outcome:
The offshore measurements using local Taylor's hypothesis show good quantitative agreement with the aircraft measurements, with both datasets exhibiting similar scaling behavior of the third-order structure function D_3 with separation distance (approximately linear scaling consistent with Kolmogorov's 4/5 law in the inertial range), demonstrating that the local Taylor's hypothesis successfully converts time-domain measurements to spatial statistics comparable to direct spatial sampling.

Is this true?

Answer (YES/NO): NO